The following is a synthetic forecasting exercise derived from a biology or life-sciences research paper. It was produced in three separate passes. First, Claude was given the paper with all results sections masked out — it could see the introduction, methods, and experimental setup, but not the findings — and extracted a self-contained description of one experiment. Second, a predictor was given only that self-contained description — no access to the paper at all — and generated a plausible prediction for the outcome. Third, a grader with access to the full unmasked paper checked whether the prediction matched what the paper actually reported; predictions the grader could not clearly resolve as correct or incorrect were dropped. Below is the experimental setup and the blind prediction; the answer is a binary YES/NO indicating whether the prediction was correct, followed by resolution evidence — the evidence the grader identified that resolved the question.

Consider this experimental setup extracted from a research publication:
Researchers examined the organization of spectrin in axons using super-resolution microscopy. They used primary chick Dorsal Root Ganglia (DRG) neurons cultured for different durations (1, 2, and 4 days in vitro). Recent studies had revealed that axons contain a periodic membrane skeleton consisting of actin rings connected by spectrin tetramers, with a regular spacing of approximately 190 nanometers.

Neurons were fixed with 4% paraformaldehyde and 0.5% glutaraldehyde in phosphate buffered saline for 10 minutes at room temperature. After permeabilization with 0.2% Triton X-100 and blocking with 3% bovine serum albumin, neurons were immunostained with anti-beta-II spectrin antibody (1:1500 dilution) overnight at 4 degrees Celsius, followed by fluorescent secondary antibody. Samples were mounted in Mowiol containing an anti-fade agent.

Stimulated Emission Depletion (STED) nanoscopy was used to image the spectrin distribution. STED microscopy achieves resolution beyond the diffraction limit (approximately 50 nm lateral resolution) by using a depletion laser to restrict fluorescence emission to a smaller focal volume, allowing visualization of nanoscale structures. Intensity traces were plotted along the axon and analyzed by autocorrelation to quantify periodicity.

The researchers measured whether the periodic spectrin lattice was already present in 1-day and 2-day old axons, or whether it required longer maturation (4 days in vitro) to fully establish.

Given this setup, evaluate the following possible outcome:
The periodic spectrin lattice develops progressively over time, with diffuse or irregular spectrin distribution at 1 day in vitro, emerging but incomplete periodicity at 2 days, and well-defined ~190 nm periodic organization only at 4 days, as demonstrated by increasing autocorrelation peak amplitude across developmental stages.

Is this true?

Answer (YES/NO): NO